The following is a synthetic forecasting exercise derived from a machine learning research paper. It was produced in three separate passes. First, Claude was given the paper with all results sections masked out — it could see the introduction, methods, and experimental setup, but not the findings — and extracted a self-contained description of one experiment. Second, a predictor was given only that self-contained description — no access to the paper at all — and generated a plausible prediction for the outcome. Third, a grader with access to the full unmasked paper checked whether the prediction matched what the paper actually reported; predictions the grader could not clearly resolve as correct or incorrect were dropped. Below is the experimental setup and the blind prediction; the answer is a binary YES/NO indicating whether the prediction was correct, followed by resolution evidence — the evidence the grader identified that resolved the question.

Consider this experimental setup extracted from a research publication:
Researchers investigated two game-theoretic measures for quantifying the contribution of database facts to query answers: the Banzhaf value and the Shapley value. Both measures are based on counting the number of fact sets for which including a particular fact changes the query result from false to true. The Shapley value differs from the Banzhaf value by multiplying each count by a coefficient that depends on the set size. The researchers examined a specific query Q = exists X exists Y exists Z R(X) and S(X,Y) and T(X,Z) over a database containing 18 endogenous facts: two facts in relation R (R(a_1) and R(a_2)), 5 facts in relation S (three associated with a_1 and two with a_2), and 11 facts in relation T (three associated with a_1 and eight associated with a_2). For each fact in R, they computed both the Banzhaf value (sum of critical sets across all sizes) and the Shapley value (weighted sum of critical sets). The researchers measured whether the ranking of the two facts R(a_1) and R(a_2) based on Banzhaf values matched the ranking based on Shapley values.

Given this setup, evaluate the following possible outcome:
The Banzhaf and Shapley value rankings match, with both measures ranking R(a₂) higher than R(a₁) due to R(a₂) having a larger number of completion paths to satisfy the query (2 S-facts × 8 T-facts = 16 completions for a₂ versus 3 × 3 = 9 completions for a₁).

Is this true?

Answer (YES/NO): NO